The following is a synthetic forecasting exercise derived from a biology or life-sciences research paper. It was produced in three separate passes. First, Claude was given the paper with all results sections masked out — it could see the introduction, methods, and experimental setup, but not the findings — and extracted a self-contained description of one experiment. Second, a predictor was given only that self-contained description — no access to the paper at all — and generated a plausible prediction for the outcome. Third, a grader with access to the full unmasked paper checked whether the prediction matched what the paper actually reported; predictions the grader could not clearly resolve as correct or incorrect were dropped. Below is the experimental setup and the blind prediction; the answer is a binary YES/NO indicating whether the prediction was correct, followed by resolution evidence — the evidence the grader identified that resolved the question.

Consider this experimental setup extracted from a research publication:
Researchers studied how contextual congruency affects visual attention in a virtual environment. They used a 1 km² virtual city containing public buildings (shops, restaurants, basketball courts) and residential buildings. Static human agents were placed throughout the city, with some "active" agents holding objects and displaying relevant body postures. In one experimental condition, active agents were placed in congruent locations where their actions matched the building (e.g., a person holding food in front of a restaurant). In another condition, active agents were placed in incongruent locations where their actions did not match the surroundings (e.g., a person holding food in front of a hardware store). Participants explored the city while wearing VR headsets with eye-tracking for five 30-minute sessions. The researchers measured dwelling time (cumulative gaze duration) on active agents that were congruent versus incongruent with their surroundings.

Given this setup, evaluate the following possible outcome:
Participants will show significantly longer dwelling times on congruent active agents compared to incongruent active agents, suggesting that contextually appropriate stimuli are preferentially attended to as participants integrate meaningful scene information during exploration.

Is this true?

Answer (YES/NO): NO